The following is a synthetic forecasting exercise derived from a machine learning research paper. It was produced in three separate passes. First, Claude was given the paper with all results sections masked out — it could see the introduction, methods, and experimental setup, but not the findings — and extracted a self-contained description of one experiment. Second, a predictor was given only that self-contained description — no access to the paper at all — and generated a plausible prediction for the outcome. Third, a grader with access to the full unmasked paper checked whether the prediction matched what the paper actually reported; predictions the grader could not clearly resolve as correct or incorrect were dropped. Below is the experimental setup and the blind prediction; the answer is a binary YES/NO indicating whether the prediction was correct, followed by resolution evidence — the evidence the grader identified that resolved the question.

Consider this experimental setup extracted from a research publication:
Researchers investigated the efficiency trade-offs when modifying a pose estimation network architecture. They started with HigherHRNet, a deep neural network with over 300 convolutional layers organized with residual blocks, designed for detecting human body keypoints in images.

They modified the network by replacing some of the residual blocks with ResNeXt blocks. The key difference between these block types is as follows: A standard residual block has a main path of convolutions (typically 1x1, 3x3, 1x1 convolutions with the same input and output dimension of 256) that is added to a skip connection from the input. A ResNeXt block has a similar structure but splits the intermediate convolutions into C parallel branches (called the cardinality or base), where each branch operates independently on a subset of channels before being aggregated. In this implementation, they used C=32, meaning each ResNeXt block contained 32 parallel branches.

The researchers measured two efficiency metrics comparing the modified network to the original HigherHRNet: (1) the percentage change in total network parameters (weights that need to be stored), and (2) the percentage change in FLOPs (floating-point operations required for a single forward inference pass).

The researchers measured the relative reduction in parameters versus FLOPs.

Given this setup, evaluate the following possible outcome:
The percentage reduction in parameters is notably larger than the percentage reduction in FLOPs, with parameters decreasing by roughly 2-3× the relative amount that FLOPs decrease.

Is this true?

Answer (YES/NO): YES